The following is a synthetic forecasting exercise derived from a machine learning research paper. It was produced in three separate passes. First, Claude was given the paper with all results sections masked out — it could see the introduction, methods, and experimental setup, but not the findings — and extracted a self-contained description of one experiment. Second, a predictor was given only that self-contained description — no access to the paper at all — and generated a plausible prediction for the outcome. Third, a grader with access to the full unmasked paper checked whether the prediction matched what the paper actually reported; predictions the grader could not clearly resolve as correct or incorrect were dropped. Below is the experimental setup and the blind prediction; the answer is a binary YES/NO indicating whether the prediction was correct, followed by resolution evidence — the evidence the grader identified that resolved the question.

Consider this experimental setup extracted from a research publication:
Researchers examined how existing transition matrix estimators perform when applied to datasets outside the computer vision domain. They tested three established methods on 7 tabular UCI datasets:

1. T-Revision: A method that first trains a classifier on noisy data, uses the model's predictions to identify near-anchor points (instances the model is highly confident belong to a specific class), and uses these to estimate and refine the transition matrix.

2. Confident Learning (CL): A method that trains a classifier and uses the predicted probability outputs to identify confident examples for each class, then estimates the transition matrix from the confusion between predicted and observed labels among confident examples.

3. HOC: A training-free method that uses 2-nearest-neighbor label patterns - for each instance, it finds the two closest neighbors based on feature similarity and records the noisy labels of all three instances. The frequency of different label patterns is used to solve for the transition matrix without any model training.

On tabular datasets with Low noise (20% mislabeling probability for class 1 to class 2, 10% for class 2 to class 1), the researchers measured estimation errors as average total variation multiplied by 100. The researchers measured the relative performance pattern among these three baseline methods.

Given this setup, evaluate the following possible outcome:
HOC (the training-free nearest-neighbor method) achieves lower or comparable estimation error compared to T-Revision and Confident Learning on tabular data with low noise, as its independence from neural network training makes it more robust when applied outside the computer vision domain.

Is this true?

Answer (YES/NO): NO